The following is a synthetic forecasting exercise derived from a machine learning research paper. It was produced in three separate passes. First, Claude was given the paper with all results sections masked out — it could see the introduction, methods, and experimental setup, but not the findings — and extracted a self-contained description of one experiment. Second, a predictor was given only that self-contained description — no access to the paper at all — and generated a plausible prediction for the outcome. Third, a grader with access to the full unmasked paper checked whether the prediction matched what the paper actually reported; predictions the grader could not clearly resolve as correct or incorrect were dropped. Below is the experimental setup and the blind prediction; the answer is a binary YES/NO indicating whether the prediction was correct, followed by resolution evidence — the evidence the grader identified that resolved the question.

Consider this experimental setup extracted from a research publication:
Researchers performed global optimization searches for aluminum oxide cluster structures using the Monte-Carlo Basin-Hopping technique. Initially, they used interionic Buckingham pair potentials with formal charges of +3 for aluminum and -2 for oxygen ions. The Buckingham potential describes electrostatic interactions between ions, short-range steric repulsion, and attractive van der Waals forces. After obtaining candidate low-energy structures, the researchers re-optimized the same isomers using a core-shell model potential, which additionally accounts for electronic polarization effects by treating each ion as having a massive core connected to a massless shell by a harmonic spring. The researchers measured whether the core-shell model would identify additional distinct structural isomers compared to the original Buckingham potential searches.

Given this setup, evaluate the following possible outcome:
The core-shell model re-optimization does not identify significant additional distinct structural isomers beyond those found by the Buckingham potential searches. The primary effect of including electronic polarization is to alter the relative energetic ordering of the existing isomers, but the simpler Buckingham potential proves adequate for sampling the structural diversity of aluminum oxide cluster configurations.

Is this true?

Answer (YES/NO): YES